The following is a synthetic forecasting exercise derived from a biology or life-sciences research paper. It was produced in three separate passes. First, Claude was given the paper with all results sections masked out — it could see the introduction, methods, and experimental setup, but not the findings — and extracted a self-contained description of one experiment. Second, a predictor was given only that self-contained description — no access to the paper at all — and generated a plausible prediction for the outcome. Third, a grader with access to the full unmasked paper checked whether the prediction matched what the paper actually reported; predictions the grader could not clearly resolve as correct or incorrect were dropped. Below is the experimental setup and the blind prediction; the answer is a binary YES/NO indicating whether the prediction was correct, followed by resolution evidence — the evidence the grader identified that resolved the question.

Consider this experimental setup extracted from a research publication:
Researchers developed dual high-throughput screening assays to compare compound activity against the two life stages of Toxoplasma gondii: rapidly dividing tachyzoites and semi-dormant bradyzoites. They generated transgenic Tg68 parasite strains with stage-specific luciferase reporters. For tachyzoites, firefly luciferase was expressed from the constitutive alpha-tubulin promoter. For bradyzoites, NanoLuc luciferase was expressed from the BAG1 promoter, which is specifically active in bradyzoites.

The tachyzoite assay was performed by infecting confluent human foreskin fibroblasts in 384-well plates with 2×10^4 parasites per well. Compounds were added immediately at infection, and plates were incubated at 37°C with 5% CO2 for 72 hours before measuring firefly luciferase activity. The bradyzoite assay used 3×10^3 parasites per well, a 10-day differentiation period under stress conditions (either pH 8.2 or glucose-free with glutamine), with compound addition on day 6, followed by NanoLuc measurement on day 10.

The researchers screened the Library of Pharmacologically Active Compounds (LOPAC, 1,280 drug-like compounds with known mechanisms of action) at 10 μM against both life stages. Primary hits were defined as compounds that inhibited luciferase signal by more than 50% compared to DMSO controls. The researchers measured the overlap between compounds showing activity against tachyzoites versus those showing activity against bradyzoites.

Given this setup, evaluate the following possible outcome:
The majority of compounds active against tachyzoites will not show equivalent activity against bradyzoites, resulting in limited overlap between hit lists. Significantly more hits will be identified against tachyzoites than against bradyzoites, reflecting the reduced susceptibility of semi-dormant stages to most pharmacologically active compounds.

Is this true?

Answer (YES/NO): NO